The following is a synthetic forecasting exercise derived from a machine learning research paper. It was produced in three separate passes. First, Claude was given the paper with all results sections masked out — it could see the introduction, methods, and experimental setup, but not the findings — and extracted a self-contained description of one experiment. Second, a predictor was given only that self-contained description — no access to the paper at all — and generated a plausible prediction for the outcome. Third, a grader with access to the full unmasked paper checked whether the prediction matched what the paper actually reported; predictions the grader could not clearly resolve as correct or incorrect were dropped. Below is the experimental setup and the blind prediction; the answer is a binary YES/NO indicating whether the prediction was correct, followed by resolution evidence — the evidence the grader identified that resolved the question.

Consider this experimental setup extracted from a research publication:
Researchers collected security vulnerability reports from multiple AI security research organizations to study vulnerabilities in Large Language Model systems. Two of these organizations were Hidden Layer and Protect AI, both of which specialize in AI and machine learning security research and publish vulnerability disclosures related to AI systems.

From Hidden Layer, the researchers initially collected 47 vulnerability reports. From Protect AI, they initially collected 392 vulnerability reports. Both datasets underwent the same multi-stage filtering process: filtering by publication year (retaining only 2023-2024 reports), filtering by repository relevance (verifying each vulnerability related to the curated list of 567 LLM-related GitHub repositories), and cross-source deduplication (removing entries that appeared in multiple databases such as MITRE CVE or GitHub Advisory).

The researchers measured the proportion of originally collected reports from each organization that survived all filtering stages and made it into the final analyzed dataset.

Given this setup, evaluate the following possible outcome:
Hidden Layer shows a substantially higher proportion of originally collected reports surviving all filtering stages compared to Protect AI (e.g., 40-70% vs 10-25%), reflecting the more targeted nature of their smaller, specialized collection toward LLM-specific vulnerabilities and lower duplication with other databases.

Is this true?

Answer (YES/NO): NO